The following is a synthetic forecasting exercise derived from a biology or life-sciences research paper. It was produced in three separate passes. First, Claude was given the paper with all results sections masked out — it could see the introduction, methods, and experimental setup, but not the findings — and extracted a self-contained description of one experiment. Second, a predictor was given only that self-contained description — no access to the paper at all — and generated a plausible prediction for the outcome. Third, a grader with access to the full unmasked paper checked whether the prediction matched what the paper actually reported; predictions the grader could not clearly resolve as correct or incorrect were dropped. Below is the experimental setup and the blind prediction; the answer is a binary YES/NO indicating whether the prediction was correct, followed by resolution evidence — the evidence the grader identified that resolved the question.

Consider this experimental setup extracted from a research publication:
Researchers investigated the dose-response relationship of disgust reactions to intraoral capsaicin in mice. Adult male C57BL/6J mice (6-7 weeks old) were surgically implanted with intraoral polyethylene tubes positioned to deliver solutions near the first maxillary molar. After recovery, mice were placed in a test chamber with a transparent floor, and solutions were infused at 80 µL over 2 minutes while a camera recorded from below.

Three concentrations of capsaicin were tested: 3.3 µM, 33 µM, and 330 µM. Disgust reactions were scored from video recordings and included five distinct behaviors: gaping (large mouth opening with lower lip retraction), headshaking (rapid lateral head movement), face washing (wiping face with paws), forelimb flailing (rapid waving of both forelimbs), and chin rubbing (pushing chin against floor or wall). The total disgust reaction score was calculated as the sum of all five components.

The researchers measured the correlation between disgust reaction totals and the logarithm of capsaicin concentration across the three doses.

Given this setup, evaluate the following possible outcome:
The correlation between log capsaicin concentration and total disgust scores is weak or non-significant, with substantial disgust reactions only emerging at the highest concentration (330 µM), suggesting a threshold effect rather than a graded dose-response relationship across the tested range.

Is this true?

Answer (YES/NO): NO